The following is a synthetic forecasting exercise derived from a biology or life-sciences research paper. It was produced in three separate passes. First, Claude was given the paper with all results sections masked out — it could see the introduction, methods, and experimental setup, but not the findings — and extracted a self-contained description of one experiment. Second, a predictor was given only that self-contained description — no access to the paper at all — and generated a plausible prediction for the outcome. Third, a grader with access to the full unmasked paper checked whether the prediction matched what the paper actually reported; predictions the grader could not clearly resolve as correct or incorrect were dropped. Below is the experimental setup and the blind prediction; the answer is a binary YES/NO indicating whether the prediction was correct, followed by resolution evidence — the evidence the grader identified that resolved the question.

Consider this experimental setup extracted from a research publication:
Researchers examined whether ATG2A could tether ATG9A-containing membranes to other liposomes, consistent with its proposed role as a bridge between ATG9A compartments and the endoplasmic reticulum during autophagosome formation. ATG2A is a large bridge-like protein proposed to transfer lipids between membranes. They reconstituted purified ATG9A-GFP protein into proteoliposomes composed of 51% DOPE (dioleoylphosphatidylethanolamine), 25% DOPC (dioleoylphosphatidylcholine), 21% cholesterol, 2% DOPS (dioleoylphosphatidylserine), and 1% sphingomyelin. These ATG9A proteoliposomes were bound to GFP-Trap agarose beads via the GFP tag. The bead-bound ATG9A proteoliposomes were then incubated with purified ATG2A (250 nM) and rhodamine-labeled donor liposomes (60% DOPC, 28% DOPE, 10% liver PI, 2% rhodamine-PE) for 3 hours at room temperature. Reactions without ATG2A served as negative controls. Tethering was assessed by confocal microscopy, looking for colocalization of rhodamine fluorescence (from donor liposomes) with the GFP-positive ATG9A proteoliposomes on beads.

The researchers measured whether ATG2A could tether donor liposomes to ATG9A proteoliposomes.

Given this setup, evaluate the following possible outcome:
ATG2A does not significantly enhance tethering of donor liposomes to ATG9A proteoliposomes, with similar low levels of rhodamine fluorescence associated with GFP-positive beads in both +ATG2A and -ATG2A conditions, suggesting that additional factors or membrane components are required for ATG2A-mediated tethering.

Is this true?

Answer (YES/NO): NO